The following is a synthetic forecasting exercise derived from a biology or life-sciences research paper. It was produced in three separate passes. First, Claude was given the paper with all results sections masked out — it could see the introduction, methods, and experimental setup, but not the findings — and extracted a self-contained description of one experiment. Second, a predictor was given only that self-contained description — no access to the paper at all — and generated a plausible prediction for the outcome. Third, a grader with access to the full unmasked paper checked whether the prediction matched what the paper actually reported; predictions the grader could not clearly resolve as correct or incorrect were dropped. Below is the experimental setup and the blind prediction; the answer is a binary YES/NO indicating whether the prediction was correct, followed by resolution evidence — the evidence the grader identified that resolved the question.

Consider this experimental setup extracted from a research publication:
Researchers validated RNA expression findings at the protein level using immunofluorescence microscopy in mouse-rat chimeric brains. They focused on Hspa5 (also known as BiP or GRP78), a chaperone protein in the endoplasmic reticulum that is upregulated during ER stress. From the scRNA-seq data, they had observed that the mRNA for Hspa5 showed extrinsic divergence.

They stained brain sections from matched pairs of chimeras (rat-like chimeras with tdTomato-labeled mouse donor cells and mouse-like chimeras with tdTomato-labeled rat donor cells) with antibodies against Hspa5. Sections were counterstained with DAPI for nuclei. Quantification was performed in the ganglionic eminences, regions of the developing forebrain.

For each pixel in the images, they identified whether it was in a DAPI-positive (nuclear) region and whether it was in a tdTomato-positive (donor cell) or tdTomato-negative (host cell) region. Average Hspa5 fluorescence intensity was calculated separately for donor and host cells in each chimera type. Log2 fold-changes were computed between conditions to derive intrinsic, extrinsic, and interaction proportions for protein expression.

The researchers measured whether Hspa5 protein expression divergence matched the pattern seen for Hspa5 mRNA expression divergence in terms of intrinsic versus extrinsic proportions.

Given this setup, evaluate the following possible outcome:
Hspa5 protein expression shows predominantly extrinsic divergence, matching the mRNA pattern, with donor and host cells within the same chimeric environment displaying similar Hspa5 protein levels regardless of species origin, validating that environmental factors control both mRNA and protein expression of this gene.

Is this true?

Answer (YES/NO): YES